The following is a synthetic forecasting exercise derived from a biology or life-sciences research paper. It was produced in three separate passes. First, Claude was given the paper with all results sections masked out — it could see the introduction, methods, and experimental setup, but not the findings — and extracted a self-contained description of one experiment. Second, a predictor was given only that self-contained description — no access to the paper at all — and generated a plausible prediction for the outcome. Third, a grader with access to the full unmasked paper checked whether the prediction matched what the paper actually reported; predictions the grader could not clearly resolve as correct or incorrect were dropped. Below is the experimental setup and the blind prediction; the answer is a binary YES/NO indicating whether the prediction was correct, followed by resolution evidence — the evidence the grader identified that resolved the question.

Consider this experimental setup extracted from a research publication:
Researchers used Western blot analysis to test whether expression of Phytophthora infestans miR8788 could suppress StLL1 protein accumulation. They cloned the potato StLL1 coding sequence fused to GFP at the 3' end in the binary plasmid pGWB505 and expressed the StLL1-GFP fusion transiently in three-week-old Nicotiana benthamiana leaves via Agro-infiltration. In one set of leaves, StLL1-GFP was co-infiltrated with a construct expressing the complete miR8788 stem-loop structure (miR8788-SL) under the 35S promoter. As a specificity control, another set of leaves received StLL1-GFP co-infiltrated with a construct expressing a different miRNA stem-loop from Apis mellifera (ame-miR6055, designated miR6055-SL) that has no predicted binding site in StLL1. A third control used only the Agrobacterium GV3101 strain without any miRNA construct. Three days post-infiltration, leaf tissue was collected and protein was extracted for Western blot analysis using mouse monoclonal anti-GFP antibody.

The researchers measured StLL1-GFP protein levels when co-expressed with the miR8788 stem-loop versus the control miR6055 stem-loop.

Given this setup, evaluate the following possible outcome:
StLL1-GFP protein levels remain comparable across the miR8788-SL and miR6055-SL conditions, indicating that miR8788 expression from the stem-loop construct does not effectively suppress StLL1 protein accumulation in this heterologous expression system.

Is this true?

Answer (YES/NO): NO